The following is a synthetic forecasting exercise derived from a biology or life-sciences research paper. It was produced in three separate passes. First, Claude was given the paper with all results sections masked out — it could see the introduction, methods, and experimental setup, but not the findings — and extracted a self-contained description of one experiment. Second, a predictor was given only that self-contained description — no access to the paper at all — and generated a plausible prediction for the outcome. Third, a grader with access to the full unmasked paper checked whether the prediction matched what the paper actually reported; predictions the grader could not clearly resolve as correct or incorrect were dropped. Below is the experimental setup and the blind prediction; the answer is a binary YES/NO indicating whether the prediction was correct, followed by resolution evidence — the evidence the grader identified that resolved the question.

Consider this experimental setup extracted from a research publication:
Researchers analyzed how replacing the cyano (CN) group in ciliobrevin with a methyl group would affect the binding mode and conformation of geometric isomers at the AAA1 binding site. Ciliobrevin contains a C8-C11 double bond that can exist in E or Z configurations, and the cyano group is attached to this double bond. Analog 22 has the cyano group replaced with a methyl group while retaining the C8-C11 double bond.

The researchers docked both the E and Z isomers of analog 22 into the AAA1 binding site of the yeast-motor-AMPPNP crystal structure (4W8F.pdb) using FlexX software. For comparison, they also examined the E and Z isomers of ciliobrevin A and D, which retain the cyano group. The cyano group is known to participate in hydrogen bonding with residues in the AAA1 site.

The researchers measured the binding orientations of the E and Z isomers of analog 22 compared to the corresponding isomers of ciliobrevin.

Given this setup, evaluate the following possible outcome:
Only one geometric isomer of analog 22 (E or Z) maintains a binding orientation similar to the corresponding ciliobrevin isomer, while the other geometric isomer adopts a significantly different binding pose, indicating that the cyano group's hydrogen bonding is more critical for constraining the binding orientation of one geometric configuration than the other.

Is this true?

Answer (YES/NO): YES